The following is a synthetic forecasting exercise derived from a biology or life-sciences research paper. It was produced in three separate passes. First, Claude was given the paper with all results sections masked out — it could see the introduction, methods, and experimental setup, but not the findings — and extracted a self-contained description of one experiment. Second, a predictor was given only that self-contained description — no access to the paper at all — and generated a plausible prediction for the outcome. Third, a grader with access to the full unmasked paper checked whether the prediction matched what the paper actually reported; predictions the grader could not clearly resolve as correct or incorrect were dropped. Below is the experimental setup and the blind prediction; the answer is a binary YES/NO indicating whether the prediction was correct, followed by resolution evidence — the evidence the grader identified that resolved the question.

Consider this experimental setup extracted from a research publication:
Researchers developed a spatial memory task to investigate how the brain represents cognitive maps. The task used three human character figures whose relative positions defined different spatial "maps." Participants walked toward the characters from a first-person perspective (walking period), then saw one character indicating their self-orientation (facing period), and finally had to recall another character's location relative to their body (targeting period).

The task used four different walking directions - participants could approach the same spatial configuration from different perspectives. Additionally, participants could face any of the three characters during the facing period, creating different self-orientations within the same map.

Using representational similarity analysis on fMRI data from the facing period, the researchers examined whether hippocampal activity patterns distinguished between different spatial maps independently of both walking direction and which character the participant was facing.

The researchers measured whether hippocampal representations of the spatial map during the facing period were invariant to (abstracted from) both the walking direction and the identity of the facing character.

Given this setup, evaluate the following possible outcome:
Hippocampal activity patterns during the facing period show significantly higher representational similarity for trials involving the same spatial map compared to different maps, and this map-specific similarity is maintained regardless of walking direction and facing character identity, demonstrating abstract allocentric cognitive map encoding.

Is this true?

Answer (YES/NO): YES